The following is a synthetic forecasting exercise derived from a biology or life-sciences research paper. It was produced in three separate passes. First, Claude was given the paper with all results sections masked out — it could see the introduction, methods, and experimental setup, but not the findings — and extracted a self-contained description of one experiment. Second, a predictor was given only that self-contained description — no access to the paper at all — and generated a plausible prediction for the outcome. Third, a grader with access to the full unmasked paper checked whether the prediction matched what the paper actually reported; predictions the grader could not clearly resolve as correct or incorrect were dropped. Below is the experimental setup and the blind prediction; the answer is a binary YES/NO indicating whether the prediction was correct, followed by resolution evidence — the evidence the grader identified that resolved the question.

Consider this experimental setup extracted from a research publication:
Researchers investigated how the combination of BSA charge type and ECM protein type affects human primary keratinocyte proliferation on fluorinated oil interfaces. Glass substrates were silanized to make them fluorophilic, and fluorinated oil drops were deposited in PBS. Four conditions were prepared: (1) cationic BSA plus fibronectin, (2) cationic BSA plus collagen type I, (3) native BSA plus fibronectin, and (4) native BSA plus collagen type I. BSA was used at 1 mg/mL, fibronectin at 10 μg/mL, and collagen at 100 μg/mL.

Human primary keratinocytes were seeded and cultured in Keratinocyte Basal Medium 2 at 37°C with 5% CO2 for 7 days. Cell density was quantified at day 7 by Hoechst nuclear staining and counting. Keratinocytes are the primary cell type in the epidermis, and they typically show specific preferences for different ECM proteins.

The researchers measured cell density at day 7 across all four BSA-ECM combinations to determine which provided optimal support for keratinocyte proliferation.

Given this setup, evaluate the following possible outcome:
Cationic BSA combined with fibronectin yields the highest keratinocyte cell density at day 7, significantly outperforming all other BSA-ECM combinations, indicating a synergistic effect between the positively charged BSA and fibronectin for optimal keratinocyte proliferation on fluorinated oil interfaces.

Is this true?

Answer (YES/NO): NO